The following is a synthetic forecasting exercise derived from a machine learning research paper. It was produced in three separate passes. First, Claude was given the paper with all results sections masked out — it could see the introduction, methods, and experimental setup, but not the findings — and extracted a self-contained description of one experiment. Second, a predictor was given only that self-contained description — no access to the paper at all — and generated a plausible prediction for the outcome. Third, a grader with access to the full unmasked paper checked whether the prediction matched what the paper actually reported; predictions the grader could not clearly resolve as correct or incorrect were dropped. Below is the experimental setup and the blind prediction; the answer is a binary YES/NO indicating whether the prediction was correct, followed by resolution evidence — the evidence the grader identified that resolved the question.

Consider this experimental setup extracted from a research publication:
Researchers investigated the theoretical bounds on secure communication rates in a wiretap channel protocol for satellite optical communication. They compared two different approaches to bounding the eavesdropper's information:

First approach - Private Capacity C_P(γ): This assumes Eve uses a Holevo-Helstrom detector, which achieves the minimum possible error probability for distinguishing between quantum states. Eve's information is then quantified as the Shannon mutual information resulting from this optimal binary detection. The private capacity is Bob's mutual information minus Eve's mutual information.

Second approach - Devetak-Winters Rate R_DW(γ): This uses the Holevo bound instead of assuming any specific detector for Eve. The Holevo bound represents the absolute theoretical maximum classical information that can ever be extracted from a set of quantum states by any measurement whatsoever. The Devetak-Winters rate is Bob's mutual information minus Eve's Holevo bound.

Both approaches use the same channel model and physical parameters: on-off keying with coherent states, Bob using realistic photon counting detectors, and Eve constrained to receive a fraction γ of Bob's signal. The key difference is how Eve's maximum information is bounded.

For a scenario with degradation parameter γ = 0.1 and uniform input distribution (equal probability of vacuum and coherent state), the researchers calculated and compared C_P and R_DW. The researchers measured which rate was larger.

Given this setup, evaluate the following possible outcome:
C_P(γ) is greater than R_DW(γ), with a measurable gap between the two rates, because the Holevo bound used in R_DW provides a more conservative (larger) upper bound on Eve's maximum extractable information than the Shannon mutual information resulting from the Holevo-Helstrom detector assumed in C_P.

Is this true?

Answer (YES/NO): YES